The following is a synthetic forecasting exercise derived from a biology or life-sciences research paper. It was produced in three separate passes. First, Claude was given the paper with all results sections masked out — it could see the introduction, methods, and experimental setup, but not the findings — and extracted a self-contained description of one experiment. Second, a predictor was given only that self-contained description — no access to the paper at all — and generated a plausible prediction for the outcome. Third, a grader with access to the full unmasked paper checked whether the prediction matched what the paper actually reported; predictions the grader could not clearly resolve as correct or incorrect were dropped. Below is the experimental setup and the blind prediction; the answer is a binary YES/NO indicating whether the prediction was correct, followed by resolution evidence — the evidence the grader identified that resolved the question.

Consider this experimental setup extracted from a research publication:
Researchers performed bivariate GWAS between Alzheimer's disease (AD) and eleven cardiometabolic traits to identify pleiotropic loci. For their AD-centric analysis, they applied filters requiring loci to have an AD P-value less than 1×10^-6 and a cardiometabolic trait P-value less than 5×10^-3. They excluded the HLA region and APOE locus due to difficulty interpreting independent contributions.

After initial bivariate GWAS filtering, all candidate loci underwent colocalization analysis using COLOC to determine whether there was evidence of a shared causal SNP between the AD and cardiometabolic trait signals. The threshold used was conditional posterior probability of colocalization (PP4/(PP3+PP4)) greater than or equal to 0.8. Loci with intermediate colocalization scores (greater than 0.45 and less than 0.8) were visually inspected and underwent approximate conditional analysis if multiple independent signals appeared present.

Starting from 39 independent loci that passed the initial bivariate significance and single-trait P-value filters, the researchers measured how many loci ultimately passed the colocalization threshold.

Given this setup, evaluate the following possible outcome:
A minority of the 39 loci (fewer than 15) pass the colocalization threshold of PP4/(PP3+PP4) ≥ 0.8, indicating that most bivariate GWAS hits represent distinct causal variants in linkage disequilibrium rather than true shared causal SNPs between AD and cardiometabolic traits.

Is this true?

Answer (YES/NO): YES